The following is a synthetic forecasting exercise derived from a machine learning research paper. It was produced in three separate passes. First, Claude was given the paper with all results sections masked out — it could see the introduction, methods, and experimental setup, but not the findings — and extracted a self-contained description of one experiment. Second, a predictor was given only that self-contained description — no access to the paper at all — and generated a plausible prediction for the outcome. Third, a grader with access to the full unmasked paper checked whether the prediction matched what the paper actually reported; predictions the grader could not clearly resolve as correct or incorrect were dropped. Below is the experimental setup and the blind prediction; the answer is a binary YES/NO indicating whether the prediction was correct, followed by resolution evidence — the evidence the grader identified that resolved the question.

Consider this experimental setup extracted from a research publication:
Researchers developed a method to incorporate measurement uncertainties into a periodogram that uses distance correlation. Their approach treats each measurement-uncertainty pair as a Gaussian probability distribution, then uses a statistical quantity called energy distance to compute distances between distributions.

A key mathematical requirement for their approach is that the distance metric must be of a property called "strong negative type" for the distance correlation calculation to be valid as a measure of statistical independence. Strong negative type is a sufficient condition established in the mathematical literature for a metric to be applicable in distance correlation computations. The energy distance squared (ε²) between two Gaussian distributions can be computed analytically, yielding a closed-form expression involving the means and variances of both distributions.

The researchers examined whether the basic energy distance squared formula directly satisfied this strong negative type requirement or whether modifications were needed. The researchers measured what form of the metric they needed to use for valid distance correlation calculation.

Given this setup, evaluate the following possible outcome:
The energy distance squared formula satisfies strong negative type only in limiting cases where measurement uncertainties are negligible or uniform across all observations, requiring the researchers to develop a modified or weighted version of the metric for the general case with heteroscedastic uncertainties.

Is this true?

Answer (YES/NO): NO